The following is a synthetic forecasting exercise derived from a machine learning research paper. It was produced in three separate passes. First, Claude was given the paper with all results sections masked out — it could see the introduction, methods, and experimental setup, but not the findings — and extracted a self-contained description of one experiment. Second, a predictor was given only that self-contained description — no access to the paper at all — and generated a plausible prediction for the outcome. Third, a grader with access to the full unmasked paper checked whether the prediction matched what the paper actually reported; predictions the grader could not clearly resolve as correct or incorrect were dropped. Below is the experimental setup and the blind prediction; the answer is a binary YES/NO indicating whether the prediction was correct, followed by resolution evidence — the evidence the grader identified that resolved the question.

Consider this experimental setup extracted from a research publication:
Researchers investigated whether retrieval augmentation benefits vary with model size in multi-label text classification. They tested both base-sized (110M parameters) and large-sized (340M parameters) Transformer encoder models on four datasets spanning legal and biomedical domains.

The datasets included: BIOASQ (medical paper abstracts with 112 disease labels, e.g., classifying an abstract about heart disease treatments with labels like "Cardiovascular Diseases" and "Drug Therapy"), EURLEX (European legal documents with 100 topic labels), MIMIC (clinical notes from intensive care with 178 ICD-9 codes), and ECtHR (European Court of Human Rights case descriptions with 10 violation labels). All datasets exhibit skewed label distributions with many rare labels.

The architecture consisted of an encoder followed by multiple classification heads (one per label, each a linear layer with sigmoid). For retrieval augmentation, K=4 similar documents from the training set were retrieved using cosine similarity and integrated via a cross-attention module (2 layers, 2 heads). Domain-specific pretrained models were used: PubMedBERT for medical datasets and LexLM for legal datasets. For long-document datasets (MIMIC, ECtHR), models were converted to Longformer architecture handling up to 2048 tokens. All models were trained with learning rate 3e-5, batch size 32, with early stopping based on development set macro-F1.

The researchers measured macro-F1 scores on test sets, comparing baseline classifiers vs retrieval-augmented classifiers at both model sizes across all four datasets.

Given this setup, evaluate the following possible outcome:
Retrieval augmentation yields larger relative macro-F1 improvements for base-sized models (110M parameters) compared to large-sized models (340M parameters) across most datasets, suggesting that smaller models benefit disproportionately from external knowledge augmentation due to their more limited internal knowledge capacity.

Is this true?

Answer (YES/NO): NO